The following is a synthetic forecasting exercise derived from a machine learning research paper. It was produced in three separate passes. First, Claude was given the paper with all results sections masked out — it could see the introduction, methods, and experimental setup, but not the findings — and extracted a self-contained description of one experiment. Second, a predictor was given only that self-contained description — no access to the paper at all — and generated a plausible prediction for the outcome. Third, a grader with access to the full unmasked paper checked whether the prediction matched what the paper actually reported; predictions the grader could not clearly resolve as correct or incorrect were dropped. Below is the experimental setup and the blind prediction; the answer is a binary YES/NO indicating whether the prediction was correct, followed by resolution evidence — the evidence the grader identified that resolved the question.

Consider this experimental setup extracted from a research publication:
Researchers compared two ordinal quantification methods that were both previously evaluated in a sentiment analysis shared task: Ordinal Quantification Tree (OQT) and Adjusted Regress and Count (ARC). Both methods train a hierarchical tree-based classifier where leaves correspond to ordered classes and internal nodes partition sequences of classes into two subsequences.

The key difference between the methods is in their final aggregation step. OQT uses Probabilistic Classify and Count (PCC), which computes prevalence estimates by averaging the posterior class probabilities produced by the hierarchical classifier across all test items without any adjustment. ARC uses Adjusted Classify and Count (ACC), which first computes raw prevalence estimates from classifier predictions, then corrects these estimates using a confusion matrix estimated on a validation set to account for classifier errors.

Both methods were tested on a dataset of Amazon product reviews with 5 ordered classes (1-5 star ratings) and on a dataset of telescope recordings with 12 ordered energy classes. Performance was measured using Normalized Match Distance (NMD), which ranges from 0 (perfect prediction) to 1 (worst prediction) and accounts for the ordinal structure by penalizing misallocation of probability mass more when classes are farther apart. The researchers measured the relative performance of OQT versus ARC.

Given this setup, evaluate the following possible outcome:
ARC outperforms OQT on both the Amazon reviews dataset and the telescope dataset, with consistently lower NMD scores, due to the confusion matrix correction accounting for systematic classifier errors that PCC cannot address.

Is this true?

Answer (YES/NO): YES